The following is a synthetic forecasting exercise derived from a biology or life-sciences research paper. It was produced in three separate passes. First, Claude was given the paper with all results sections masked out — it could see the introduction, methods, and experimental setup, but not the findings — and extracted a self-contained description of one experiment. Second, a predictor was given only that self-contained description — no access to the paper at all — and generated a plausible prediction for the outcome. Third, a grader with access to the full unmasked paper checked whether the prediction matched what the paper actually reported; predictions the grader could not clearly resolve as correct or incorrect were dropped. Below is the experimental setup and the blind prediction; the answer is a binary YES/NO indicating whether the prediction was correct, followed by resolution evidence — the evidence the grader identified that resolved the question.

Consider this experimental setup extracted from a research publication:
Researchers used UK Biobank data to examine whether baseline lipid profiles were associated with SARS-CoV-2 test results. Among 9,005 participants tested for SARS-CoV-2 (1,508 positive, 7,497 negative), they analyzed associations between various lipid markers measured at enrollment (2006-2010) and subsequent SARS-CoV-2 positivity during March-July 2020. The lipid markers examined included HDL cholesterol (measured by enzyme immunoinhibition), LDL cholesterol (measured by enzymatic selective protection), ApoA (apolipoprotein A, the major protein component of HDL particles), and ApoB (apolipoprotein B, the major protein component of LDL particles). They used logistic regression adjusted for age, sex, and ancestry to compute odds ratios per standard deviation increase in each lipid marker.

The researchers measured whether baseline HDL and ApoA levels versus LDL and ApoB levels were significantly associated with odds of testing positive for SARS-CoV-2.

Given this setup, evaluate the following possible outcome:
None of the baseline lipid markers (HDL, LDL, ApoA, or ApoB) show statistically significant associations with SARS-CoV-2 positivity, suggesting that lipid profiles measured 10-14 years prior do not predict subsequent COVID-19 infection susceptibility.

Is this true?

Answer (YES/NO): NO